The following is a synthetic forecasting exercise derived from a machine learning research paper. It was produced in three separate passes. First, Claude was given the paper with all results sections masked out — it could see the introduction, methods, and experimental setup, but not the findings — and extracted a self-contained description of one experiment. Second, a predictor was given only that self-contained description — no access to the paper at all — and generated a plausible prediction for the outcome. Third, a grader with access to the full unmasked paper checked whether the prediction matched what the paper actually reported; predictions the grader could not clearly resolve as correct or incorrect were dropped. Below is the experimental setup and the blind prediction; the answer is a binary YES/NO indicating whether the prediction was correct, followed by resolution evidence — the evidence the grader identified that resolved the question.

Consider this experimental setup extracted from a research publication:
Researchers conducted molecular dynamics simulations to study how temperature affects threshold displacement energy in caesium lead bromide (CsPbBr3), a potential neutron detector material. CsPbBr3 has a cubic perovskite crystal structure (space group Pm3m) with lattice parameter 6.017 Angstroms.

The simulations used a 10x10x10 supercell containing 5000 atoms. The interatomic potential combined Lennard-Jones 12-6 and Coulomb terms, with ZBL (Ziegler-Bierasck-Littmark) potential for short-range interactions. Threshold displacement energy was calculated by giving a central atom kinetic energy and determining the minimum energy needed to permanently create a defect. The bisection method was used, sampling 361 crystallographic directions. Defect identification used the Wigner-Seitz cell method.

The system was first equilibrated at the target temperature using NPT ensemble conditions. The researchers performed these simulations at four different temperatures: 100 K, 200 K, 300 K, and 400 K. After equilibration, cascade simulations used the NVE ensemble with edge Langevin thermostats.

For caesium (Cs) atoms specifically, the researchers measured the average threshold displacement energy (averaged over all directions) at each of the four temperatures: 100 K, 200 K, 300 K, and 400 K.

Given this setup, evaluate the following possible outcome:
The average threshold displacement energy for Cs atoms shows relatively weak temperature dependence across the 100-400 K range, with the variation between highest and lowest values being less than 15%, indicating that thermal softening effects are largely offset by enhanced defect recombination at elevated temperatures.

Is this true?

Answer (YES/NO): YES